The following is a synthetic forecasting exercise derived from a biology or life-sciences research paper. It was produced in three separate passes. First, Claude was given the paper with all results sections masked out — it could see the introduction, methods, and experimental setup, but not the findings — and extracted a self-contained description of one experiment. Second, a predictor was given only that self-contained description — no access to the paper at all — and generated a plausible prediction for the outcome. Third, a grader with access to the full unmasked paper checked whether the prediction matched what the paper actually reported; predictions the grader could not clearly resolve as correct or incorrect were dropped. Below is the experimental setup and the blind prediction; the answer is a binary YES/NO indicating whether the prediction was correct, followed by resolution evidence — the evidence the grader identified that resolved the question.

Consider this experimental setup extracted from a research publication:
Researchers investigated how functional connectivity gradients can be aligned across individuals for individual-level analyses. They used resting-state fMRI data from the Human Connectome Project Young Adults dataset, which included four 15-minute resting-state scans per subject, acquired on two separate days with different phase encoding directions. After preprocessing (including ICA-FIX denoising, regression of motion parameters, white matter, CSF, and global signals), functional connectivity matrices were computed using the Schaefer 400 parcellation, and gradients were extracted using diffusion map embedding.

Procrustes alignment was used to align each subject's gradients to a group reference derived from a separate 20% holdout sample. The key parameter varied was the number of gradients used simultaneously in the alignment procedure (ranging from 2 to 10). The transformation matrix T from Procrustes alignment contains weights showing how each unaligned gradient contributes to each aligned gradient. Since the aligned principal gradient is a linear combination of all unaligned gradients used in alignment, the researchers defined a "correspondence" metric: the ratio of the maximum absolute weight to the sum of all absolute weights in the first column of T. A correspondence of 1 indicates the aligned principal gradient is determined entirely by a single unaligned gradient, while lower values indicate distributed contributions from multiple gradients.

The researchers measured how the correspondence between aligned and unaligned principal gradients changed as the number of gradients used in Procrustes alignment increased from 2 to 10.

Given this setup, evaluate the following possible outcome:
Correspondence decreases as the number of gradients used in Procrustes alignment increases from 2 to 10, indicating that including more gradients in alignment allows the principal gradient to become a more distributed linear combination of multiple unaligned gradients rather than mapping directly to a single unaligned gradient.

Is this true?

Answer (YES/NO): YES